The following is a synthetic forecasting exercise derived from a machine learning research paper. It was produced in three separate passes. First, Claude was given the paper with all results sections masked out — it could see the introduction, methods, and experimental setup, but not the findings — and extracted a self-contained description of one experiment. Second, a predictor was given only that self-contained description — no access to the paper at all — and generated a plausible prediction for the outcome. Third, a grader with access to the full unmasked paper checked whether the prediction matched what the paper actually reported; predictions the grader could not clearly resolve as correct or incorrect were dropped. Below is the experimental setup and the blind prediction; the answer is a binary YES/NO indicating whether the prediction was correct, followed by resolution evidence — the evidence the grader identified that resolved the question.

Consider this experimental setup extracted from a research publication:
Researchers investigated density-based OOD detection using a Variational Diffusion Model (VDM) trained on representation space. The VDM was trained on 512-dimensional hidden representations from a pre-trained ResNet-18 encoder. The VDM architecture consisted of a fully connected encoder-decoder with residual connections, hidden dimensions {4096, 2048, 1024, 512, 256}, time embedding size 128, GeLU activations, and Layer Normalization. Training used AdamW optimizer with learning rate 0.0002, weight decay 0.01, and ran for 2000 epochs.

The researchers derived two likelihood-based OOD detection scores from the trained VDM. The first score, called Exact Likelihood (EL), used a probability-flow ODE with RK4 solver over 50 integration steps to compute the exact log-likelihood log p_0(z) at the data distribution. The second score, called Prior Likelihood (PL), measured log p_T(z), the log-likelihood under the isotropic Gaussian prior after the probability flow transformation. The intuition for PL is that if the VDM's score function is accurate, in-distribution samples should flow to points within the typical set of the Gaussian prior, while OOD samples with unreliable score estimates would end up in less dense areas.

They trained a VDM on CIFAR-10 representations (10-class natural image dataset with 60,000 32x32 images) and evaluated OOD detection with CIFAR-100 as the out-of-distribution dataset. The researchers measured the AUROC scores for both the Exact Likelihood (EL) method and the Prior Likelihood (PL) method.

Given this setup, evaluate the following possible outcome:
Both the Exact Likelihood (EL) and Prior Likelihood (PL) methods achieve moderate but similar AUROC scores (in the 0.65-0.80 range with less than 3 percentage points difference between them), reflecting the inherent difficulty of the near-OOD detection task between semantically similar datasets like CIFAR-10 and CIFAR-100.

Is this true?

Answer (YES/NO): NO